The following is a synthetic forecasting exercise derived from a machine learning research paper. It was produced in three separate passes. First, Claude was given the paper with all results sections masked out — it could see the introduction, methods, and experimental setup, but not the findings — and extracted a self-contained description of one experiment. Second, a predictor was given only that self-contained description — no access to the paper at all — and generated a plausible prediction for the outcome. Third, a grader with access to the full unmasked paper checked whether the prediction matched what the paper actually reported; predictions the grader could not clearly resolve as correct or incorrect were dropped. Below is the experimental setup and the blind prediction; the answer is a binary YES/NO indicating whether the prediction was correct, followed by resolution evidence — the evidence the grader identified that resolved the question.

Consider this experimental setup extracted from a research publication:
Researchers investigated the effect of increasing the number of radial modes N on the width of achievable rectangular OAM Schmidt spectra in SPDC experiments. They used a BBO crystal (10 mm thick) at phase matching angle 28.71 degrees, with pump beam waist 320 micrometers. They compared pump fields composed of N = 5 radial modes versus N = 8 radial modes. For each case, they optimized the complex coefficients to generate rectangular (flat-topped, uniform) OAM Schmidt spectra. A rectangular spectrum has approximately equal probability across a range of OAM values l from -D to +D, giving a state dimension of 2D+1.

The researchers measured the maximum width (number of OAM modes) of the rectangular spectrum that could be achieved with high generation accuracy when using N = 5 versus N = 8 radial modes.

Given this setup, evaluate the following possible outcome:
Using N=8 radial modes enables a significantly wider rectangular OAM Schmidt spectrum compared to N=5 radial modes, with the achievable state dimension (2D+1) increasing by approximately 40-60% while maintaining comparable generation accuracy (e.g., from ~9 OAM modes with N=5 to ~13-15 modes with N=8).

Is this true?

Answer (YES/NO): NO